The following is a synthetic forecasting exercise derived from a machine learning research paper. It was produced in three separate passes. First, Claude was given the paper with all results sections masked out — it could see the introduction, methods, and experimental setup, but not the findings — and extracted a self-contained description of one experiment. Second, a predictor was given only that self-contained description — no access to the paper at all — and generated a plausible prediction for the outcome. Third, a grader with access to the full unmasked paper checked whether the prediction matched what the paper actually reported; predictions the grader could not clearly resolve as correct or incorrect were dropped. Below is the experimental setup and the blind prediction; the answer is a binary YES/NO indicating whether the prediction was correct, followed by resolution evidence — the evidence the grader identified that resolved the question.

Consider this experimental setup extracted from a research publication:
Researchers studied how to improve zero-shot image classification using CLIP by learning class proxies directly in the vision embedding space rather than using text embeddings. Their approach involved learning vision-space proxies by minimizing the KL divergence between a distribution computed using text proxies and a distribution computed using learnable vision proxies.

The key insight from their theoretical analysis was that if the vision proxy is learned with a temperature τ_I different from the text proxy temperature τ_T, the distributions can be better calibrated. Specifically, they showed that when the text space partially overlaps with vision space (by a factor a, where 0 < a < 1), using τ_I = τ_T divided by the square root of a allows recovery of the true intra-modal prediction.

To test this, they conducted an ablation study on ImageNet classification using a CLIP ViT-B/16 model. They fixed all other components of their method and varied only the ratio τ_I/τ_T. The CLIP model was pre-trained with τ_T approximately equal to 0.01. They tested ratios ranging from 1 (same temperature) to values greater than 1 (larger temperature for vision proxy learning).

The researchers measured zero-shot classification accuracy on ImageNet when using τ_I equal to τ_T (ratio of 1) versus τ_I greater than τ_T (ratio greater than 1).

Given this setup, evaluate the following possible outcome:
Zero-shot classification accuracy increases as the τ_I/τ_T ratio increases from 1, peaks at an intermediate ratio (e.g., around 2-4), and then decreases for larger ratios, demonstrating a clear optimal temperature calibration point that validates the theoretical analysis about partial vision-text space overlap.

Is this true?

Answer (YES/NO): YES